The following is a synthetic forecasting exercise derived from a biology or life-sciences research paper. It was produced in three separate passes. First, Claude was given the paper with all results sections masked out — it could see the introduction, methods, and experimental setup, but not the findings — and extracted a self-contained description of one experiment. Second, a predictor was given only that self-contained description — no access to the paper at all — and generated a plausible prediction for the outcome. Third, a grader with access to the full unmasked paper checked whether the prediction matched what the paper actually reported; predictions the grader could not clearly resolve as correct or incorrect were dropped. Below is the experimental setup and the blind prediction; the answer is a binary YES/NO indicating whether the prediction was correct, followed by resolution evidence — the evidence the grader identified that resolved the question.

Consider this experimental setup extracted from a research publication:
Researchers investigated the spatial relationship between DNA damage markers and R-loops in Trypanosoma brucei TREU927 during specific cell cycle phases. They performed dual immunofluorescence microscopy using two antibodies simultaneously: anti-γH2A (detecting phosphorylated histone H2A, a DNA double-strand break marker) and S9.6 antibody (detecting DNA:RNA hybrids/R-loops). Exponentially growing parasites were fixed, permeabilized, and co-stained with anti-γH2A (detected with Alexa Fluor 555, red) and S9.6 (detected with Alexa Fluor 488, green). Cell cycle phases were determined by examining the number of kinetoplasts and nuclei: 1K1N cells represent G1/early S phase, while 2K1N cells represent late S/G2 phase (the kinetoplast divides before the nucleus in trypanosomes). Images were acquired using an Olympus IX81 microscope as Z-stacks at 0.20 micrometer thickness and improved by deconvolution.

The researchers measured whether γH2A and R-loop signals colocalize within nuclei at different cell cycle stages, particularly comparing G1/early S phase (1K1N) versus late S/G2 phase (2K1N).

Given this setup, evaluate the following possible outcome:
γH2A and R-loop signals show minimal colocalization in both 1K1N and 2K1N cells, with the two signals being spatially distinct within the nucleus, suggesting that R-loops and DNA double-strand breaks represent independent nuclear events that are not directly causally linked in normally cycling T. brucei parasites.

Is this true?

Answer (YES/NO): NO